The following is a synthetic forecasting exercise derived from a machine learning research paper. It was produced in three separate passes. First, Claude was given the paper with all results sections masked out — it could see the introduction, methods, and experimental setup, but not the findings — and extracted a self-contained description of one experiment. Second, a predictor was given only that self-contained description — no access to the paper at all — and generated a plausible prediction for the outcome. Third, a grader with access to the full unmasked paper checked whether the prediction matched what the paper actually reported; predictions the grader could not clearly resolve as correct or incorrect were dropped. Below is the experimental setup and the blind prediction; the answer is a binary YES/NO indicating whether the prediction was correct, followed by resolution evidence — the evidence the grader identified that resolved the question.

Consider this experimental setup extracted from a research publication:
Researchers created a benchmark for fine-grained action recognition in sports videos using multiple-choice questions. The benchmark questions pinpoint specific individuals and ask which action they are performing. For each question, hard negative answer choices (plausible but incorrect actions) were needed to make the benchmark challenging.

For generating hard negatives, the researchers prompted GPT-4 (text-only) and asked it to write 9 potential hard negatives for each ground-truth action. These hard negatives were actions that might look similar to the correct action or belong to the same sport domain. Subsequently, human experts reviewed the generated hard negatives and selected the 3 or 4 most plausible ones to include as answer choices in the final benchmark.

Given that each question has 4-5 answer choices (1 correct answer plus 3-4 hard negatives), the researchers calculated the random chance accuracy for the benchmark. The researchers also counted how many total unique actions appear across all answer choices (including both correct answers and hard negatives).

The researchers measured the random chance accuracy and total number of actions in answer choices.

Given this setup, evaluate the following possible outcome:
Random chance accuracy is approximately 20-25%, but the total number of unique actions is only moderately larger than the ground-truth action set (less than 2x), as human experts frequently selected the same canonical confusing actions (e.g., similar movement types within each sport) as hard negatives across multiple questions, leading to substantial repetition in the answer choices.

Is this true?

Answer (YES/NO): NO